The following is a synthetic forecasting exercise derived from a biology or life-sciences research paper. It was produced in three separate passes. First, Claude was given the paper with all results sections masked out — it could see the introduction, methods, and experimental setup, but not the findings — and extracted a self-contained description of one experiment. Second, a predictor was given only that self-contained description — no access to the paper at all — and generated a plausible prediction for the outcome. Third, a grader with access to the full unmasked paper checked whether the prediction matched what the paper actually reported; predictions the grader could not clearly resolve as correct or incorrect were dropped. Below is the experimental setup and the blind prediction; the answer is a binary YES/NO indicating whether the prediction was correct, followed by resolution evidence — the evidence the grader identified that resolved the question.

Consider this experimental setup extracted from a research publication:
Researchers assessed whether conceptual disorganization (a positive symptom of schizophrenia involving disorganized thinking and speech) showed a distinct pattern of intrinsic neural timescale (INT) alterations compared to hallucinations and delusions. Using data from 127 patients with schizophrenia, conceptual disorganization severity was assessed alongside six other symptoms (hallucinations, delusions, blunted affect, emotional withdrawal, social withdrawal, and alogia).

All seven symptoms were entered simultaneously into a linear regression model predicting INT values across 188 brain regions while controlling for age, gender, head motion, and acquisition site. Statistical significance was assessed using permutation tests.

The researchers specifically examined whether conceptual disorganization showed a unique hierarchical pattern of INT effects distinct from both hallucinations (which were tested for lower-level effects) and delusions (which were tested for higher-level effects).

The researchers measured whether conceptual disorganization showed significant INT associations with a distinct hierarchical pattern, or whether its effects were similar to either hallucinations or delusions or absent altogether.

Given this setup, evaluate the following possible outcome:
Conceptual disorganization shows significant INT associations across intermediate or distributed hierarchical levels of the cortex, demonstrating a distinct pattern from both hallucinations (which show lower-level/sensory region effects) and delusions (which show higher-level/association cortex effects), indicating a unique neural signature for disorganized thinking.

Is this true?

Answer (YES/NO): NO